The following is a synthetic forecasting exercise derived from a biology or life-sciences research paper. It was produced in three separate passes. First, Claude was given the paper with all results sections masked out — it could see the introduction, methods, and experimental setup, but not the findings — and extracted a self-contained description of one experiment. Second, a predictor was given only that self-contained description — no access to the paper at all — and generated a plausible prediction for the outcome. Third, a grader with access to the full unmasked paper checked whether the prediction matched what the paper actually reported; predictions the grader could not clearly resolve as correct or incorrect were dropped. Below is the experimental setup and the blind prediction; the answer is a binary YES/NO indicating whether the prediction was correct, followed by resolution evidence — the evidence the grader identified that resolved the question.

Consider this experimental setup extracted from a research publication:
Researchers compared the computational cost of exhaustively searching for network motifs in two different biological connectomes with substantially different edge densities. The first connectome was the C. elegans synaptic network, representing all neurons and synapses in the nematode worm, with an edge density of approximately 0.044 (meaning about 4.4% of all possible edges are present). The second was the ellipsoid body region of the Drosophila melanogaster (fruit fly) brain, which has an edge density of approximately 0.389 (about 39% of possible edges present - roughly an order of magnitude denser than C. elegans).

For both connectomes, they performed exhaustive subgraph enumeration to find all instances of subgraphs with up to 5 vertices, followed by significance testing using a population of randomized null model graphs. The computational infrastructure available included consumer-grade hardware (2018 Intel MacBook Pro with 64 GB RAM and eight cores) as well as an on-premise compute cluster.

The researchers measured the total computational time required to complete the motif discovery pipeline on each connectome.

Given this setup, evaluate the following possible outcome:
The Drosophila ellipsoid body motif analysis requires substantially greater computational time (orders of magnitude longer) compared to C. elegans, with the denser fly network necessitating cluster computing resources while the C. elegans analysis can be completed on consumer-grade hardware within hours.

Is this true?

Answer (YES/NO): YES